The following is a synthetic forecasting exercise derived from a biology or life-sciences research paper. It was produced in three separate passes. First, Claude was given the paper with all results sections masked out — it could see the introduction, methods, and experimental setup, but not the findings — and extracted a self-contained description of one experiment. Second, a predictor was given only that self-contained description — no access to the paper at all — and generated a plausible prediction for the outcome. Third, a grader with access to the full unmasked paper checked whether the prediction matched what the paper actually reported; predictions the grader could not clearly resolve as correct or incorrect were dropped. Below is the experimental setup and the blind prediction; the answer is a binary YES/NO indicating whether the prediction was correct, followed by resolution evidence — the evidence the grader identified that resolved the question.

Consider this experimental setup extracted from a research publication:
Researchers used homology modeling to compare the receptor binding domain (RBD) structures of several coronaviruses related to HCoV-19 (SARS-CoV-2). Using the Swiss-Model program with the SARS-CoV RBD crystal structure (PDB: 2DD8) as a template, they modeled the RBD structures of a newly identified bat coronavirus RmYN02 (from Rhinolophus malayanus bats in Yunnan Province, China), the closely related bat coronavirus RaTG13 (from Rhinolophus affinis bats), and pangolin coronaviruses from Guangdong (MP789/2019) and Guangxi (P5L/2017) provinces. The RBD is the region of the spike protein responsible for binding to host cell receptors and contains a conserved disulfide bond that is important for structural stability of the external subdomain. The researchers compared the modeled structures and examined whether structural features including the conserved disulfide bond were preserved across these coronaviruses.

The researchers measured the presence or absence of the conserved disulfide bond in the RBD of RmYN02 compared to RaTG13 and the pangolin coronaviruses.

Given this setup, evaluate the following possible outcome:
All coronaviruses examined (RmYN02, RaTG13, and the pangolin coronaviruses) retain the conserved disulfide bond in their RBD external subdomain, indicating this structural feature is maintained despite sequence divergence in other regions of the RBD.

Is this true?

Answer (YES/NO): NO